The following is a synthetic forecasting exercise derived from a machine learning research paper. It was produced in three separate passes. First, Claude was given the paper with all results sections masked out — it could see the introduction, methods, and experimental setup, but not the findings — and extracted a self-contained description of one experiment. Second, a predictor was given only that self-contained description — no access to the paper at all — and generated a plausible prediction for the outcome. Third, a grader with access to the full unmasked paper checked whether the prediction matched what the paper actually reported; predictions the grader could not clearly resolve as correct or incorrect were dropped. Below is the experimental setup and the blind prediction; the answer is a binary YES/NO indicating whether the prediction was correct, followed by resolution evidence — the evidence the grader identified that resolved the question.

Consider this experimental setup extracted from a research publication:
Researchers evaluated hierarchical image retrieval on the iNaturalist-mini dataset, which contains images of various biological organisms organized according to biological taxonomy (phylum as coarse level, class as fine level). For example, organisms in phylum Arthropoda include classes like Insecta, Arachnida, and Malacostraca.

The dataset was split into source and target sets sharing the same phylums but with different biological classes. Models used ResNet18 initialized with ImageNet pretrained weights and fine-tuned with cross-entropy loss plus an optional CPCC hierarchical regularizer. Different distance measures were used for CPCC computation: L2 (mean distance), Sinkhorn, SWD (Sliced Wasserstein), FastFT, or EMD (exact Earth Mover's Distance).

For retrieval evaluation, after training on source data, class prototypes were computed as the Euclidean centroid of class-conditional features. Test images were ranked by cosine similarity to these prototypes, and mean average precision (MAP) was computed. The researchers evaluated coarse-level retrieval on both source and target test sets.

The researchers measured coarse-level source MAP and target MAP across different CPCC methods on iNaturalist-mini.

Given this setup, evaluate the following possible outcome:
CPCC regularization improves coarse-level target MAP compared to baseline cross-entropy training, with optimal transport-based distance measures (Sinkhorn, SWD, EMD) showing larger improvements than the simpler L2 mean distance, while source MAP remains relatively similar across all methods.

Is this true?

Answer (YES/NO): NO